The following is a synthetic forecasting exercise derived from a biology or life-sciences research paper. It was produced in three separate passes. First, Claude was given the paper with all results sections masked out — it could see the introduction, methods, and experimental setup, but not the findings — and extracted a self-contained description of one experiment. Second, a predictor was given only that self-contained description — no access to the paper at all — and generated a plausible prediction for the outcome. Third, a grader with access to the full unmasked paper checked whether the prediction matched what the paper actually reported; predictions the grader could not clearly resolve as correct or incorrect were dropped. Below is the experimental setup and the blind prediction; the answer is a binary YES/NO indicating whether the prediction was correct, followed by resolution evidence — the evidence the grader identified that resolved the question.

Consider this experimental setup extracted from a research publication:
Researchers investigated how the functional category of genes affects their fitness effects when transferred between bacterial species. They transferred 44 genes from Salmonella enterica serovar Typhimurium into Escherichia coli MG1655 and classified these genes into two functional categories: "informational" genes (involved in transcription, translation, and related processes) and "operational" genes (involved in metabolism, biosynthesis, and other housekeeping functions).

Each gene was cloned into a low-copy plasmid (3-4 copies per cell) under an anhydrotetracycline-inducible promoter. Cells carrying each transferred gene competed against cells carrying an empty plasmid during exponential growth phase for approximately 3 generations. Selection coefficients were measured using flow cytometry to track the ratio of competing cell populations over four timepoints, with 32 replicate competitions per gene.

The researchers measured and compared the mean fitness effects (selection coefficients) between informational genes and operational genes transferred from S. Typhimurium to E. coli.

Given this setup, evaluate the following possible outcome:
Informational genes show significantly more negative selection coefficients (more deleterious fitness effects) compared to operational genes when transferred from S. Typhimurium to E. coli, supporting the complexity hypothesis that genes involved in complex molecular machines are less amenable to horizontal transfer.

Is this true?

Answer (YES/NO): NO